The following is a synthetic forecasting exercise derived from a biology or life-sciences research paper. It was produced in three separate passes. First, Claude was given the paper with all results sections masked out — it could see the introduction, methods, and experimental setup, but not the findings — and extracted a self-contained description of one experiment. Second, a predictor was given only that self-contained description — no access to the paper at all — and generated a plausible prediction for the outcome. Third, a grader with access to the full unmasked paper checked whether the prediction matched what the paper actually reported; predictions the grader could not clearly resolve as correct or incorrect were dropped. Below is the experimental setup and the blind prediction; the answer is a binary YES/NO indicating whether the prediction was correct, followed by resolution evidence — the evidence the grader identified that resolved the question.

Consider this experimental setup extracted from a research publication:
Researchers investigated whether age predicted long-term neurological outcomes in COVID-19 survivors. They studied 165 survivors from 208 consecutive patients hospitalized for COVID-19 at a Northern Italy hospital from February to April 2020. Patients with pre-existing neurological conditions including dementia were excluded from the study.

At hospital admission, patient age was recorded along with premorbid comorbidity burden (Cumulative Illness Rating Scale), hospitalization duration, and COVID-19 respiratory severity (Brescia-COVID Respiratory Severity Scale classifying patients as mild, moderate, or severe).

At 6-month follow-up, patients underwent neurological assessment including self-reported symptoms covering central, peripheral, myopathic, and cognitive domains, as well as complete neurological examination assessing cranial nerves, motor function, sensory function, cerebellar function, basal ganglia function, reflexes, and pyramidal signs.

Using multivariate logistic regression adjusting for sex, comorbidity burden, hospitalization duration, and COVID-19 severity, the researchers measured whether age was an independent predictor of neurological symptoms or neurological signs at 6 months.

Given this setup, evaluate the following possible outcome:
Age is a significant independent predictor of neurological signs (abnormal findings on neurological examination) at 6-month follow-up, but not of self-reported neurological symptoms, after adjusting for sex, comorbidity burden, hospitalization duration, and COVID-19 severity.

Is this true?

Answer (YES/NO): NO